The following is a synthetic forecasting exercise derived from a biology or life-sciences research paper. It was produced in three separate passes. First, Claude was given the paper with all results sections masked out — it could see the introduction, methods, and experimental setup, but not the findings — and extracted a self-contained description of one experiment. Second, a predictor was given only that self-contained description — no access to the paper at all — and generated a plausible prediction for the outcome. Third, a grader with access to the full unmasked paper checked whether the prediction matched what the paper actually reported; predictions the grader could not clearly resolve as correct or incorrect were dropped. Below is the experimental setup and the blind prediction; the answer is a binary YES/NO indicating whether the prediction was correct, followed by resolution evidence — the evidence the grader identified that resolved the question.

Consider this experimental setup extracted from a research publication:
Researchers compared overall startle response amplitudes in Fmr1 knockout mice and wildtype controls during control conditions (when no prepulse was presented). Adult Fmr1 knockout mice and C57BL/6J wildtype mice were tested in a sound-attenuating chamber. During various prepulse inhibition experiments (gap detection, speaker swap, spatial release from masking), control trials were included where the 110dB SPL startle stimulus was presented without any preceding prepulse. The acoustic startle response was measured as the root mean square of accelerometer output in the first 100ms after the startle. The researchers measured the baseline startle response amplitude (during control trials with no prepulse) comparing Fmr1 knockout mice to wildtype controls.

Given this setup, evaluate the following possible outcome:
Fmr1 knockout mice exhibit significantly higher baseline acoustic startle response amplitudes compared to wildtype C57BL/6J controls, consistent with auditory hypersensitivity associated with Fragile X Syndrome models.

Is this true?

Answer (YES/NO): NO